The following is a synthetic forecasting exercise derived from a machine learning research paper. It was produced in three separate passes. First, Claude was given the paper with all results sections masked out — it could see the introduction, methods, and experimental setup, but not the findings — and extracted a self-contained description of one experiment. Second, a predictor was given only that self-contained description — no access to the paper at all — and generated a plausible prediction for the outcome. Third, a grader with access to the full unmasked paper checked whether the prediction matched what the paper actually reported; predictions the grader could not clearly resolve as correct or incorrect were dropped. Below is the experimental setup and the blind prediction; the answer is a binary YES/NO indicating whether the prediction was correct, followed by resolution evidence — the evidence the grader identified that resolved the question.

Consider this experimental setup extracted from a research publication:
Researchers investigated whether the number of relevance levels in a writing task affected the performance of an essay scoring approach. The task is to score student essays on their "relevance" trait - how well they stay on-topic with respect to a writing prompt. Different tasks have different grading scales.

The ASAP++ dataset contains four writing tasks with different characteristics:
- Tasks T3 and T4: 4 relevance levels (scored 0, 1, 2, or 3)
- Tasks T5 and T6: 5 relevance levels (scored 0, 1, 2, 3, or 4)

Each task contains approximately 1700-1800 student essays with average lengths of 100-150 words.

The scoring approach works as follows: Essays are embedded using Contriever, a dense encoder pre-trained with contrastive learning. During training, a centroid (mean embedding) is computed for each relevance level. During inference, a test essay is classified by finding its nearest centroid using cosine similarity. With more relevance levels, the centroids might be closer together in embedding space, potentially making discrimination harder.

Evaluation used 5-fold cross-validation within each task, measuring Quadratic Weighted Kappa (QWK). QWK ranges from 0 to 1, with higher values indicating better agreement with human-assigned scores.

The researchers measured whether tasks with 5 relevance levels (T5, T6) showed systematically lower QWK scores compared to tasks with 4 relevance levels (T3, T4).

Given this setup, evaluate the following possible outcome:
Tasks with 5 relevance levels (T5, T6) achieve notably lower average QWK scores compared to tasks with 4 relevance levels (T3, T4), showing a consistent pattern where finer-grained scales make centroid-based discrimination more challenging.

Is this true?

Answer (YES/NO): NO